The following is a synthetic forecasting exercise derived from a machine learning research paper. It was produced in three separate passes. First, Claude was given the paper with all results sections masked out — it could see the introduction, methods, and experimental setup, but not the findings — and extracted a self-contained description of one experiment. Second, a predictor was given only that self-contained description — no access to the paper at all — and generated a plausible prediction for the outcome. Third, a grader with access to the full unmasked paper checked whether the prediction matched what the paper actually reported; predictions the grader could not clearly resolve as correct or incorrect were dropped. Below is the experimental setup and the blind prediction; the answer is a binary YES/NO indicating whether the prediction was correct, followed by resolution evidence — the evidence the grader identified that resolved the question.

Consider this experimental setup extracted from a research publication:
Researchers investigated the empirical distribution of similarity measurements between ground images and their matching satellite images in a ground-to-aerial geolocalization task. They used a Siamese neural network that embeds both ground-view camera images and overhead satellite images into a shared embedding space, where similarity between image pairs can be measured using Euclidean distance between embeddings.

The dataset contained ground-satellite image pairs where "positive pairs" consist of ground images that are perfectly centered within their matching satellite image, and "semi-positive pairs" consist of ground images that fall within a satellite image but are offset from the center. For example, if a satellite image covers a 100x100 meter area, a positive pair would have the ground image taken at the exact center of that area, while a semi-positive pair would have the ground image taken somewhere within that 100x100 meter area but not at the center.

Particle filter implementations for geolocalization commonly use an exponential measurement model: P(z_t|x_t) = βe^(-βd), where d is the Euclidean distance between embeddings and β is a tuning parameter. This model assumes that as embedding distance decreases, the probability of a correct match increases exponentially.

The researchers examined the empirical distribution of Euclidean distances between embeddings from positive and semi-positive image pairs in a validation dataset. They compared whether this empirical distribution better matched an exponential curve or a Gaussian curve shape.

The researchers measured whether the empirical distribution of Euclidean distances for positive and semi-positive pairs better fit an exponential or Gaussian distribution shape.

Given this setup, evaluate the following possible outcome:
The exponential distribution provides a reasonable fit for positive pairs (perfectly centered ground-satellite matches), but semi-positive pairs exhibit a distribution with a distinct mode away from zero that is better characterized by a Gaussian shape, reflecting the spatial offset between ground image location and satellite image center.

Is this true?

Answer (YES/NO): NO